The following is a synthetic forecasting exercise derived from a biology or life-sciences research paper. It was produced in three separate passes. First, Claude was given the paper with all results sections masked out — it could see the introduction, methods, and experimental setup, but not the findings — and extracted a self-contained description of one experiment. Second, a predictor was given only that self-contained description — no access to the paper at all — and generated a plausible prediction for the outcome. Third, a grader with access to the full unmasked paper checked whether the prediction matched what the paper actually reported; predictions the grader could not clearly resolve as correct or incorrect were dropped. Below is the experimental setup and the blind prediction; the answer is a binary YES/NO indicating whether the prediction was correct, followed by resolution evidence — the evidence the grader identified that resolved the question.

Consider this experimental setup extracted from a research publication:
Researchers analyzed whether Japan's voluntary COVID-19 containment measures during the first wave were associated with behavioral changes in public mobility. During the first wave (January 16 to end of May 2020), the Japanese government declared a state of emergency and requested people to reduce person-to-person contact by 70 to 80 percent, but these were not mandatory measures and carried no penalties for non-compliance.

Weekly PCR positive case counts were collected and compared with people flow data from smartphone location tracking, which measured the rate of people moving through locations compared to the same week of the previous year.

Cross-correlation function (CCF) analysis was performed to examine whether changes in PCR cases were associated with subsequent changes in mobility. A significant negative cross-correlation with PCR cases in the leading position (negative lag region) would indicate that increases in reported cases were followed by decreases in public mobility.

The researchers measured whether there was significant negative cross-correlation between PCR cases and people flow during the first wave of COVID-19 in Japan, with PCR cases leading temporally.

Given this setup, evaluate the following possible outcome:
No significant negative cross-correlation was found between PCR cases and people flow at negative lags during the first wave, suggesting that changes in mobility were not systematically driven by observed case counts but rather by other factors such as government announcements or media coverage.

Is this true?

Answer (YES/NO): NO